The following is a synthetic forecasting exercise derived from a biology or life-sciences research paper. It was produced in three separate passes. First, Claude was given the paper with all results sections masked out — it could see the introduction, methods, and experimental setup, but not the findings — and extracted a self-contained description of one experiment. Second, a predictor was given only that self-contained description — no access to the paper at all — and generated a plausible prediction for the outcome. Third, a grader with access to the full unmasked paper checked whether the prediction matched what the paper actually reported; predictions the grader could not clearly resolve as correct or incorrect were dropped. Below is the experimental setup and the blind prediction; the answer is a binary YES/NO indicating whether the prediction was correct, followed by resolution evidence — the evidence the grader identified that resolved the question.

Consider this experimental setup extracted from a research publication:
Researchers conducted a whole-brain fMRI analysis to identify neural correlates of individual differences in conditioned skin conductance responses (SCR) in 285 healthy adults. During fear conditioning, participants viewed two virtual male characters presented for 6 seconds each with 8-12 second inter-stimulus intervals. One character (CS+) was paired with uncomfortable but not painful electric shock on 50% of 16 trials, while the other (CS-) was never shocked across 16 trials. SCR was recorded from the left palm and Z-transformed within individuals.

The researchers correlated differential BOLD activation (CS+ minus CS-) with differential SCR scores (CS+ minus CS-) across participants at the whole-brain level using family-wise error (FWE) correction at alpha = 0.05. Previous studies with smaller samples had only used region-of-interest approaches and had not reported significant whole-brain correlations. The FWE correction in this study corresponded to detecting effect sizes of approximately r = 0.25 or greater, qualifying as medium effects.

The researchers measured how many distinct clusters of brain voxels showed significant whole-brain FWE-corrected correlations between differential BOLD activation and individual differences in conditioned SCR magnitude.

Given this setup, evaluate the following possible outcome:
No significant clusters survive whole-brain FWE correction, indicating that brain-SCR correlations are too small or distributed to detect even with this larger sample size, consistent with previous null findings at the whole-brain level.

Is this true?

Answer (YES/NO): NO